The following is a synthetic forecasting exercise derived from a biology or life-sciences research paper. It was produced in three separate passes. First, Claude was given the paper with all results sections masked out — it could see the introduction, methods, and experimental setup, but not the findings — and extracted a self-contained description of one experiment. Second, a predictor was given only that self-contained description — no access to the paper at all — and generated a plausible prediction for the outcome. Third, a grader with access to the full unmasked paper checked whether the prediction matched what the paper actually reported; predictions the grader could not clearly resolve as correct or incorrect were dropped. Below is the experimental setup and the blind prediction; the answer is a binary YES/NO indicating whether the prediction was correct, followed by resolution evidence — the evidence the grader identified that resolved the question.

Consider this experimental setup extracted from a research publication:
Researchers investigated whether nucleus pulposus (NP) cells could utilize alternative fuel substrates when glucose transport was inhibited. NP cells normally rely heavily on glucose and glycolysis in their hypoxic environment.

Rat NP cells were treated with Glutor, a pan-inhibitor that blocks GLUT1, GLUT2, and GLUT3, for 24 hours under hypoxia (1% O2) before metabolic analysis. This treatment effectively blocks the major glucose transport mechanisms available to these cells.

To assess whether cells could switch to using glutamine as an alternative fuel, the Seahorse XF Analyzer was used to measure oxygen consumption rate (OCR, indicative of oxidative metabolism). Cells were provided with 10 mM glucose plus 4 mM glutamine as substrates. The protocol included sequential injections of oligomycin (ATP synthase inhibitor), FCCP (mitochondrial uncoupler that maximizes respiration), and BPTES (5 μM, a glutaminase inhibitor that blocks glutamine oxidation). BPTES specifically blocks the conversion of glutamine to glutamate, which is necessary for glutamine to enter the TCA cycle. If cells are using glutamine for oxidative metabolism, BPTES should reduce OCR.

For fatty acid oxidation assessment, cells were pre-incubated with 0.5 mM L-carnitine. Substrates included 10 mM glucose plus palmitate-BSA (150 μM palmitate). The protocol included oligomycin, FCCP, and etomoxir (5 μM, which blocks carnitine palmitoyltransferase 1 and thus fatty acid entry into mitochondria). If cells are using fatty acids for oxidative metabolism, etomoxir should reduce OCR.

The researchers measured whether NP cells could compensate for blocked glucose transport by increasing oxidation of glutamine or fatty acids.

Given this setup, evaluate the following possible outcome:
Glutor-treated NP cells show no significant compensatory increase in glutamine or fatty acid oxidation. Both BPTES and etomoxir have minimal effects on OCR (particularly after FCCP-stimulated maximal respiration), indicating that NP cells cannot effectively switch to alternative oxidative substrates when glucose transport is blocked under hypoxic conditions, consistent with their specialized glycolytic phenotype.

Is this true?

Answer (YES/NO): NO